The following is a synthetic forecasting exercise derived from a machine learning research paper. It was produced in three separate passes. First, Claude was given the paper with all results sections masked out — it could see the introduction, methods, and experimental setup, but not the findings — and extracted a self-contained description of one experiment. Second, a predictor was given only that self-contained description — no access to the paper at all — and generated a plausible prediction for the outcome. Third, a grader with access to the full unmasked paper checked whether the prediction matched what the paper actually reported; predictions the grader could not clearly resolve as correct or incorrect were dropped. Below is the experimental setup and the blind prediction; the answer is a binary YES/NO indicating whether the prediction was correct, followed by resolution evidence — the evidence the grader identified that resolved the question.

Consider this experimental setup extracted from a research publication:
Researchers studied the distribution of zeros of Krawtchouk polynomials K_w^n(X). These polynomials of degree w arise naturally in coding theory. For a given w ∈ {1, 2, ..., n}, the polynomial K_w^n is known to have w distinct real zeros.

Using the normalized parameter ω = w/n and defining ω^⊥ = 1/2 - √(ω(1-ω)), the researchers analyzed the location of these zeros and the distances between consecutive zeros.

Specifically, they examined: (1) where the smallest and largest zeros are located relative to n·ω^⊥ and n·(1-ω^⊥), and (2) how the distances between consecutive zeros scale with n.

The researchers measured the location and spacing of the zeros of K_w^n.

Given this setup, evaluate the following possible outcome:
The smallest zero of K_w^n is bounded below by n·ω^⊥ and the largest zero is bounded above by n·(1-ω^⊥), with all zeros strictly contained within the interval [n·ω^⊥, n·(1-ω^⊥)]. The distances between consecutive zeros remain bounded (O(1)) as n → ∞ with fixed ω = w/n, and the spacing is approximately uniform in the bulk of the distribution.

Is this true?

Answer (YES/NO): NO